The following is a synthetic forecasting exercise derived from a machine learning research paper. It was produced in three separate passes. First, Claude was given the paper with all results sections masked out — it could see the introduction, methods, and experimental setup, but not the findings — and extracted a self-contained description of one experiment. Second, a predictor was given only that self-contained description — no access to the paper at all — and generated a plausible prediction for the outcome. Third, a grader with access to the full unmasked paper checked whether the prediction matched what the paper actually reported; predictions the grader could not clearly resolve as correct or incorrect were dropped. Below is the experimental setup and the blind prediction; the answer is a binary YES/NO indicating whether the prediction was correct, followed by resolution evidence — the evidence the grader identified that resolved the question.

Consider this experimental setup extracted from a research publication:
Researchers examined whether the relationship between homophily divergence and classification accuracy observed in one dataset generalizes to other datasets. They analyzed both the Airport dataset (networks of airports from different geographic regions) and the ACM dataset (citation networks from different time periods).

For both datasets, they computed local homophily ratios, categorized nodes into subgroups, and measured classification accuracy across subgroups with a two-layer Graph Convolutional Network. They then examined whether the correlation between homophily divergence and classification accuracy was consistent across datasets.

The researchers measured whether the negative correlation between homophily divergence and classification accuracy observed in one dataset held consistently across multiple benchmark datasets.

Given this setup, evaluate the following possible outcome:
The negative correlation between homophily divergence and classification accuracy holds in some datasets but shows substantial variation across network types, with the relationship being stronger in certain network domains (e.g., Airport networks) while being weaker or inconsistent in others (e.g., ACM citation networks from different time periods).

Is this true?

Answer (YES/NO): NO